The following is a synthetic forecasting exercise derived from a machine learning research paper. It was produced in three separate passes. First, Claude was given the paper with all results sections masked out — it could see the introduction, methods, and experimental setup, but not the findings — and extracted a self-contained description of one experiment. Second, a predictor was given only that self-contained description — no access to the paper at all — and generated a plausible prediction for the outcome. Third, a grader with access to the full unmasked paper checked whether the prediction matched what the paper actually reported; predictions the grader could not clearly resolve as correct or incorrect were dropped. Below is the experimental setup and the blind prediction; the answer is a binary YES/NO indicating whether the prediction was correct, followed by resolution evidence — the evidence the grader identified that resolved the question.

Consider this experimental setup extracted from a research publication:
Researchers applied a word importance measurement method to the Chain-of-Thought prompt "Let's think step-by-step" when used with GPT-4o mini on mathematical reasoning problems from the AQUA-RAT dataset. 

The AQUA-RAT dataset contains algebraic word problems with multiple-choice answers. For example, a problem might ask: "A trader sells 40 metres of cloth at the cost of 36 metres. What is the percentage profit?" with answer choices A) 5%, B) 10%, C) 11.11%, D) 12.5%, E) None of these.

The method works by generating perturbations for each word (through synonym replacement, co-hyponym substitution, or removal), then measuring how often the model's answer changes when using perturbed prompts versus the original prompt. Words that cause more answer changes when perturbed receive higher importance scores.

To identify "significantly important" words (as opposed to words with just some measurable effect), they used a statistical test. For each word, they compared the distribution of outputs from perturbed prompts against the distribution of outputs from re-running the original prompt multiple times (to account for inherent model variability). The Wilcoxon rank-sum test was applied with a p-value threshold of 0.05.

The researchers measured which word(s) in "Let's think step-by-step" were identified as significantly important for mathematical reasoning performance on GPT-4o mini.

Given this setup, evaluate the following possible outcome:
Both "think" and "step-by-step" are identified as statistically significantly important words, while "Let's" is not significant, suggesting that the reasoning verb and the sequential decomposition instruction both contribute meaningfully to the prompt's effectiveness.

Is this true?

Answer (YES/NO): NO